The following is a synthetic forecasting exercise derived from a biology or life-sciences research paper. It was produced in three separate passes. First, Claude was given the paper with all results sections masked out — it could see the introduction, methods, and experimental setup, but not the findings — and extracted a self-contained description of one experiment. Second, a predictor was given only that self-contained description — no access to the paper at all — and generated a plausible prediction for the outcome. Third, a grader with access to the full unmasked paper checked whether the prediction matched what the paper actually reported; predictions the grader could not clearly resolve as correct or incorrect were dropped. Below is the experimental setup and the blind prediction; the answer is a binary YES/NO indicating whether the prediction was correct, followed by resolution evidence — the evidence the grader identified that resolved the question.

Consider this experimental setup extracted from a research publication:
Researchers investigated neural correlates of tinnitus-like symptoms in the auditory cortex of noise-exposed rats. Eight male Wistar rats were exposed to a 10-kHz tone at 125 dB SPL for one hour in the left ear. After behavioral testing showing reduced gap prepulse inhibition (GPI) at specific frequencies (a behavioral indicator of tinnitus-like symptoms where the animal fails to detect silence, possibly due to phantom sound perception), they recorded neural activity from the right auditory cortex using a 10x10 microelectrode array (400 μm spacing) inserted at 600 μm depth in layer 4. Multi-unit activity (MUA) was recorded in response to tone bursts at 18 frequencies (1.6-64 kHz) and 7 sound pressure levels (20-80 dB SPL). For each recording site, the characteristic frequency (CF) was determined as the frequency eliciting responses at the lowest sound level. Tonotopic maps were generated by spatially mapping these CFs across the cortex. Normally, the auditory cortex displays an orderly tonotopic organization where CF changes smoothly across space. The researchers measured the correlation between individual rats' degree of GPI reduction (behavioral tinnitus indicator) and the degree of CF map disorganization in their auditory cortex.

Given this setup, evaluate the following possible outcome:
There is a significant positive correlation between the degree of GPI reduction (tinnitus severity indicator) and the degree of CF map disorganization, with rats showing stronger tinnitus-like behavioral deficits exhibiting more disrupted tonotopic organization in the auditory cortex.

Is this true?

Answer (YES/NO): YES